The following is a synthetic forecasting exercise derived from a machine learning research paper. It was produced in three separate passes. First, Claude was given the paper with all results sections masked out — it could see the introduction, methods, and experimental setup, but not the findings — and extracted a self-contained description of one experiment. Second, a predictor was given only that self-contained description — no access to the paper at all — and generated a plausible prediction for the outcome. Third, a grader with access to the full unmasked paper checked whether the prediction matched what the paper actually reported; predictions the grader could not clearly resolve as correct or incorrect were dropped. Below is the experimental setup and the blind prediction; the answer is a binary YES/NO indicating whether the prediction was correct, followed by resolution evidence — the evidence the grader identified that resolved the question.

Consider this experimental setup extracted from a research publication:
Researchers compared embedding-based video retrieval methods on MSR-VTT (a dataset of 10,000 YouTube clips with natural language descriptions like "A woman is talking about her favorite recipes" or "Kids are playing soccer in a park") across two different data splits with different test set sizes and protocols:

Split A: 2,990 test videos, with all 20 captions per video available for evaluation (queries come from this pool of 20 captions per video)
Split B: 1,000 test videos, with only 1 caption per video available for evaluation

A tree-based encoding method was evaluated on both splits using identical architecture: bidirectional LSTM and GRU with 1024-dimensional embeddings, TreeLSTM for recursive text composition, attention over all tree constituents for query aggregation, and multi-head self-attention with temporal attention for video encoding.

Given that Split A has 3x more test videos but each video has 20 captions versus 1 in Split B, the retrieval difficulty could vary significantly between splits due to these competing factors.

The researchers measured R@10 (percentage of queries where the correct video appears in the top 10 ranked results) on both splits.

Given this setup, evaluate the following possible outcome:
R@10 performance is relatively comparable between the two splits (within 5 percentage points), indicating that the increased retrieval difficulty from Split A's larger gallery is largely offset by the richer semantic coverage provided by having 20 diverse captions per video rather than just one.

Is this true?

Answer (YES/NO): NO